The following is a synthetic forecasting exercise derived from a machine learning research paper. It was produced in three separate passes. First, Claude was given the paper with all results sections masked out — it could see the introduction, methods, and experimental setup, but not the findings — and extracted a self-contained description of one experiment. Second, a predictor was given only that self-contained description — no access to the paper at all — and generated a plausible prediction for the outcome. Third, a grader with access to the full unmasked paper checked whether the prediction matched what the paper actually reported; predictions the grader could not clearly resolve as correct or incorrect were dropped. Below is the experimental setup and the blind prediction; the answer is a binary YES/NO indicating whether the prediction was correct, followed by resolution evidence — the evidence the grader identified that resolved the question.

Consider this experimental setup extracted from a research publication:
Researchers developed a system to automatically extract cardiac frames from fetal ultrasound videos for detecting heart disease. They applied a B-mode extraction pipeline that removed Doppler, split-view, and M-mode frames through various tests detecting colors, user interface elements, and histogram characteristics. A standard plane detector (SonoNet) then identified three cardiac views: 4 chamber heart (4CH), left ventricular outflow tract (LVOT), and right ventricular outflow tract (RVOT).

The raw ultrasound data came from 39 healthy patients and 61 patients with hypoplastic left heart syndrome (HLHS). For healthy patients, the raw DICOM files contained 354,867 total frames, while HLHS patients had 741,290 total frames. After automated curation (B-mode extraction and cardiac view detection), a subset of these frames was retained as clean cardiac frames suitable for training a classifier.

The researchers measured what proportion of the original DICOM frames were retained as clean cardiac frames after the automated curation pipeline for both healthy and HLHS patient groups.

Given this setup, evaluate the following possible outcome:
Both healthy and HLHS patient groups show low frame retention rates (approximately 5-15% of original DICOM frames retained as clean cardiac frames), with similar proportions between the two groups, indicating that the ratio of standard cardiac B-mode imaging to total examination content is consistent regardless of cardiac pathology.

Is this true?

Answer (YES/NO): NO